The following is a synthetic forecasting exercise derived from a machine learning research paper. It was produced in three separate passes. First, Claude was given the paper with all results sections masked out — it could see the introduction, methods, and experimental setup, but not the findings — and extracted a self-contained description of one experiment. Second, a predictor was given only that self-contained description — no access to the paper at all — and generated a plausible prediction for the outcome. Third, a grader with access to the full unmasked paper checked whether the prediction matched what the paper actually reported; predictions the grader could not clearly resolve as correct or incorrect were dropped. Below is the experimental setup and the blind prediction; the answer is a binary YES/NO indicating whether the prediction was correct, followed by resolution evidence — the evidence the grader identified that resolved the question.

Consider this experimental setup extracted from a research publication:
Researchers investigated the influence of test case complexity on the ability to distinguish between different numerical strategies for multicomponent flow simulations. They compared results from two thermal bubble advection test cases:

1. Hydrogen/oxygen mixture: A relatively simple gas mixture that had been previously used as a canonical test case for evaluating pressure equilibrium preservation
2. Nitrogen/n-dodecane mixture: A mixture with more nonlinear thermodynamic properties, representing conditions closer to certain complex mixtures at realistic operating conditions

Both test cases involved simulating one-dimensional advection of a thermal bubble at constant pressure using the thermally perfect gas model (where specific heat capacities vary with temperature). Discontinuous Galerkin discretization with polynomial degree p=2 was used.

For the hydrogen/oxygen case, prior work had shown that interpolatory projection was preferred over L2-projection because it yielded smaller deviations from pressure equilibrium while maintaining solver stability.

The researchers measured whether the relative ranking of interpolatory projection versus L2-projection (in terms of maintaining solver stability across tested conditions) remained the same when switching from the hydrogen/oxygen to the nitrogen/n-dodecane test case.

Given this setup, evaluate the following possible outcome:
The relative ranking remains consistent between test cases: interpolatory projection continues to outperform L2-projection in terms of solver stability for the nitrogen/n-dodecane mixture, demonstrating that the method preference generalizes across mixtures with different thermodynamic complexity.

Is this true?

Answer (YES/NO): NO